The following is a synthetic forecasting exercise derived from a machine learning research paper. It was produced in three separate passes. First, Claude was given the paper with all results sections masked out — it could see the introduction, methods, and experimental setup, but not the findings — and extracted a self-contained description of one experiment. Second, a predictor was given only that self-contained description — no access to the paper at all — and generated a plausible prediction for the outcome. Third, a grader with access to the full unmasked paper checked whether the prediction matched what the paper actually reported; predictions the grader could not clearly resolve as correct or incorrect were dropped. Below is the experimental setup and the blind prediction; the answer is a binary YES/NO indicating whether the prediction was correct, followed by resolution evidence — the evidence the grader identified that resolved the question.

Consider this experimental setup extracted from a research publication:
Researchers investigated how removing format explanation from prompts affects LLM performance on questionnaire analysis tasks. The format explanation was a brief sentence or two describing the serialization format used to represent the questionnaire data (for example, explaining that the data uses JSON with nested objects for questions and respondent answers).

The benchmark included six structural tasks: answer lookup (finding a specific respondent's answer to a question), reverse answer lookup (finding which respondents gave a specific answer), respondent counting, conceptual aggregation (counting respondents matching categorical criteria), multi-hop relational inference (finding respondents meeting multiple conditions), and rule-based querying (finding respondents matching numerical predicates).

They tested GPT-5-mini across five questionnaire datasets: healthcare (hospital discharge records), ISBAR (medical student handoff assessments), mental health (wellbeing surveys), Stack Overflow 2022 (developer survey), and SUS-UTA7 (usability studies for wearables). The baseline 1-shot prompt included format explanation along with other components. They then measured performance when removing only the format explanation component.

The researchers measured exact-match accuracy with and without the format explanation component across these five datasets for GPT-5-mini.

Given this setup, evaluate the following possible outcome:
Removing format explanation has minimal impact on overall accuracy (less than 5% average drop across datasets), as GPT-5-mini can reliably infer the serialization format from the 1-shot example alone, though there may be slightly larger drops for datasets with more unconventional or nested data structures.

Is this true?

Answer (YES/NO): NO